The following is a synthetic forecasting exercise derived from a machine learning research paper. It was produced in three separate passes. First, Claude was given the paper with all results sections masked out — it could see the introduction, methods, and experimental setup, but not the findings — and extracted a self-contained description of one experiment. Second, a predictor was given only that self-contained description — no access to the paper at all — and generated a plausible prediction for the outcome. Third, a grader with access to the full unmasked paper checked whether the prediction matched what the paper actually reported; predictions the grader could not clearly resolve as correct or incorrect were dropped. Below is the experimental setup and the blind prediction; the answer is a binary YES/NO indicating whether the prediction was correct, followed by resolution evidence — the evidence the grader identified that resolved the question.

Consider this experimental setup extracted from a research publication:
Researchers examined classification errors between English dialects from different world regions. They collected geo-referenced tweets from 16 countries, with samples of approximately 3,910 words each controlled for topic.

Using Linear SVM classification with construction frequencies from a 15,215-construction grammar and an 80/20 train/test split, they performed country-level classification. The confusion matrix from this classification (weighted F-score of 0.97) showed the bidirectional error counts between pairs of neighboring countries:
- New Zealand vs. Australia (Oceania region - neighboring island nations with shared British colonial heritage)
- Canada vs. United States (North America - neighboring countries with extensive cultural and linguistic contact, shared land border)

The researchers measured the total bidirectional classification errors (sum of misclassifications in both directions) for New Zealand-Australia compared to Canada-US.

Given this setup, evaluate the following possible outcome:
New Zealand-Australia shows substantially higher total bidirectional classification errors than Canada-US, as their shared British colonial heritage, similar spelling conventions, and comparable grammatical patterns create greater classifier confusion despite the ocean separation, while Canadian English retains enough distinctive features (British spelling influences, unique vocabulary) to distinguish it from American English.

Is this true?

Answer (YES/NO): YES